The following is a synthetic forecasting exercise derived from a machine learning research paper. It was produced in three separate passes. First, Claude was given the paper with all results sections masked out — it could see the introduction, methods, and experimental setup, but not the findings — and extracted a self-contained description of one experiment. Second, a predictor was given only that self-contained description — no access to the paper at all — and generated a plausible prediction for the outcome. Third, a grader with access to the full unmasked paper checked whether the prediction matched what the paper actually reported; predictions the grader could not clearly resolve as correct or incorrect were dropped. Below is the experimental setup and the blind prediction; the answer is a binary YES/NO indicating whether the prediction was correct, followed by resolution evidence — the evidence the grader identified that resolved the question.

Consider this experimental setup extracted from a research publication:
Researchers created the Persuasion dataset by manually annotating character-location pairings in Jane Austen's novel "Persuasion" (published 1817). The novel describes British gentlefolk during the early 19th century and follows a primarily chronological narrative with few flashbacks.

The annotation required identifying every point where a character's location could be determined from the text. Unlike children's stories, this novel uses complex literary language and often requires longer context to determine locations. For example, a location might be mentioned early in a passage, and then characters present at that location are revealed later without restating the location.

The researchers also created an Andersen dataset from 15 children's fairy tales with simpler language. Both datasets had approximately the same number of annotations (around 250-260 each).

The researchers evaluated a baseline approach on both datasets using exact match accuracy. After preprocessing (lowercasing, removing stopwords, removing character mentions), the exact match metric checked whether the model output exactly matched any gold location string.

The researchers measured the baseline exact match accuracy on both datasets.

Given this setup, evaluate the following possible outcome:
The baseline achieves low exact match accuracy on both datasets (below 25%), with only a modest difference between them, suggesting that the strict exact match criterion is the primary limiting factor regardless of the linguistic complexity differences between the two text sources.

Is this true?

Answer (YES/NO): NO